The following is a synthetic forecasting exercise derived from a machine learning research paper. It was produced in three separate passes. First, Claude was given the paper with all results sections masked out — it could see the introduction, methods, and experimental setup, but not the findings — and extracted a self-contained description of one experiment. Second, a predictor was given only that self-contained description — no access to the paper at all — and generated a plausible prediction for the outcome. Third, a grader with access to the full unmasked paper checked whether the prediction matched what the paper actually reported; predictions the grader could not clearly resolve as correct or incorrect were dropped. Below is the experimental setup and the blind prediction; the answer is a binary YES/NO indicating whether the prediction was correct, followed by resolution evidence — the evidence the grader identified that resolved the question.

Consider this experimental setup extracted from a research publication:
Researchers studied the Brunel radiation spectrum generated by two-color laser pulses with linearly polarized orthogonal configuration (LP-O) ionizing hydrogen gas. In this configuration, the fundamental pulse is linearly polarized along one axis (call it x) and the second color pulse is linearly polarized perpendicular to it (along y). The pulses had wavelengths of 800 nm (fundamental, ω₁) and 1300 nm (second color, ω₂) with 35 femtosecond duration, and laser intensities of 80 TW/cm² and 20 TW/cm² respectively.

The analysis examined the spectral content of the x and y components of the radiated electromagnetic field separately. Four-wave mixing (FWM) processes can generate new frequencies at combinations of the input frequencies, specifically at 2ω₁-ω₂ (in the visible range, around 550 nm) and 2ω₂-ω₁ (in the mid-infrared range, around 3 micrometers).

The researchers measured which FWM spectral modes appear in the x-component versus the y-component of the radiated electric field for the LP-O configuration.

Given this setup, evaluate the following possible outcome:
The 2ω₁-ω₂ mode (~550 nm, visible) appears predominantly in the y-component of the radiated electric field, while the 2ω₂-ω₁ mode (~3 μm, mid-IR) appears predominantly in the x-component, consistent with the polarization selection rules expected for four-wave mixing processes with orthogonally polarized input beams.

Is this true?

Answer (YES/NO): YES